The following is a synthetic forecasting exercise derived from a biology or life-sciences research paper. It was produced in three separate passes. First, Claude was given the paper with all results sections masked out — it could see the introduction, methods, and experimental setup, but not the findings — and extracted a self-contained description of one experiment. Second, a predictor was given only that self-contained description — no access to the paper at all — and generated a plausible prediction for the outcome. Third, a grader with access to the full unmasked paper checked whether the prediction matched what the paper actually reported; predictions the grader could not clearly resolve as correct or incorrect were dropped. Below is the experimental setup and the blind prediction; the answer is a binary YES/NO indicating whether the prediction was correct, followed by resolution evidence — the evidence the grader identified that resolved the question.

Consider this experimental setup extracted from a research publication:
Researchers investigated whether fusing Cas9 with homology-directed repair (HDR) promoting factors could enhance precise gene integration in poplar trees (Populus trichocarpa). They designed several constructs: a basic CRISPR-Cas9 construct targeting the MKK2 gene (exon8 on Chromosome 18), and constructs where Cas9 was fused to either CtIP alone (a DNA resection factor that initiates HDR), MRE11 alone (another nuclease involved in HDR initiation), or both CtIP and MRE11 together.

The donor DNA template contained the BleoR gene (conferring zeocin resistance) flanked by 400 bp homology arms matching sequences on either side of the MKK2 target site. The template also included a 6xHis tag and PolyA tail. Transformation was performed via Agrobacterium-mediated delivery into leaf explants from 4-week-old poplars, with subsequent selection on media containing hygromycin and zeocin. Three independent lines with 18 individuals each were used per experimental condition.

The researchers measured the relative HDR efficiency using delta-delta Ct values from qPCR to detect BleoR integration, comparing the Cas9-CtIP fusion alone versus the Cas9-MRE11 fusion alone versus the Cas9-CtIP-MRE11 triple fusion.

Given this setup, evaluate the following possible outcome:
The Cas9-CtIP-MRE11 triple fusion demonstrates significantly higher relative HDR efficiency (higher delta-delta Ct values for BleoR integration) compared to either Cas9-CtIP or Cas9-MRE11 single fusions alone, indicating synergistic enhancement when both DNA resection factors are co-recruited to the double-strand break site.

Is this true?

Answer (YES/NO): YES